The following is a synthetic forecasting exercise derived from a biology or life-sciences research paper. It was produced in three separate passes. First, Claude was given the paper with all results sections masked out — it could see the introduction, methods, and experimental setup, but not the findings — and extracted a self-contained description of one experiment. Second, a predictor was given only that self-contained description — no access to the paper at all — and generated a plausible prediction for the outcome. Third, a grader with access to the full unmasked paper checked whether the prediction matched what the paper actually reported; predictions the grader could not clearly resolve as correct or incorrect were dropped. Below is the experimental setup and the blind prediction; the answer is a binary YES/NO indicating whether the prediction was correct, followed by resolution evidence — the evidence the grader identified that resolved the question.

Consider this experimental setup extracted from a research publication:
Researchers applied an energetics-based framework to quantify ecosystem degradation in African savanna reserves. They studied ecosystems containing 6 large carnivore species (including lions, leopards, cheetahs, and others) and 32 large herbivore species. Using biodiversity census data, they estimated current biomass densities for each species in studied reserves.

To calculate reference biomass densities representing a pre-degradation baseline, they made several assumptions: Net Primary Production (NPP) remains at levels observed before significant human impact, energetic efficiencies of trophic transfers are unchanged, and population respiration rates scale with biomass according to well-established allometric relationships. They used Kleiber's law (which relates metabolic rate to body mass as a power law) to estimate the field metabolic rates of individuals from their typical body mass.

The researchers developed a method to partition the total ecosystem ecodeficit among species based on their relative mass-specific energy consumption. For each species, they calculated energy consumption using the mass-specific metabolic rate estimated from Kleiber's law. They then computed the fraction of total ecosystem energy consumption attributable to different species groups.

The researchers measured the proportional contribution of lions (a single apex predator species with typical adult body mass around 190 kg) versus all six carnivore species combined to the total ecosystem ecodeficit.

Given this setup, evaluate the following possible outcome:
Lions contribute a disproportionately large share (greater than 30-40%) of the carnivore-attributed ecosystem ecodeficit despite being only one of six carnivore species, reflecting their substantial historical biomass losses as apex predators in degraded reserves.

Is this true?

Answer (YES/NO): NO